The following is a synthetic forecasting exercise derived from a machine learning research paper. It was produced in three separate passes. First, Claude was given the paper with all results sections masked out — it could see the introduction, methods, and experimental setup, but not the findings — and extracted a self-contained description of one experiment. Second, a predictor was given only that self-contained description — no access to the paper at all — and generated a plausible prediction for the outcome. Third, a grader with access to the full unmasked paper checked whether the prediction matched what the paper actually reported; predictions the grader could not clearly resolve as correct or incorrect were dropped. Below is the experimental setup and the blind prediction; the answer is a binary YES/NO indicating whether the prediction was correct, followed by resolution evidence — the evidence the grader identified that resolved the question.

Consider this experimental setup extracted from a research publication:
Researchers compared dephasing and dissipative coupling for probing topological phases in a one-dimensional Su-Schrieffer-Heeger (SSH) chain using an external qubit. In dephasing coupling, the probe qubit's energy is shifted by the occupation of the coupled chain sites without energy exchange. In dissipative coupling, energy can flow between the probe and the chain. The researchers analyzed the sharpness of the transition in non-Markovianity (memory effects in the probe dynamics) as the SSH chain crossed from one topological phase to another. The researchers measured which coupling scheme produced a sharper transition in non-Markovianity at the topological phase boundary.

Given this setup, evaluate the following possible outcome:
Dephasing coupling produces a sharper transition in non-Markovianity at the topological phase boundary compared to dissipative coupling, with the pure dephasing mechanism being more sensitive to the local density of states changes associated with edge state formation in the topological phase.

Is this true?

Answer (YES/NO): NO